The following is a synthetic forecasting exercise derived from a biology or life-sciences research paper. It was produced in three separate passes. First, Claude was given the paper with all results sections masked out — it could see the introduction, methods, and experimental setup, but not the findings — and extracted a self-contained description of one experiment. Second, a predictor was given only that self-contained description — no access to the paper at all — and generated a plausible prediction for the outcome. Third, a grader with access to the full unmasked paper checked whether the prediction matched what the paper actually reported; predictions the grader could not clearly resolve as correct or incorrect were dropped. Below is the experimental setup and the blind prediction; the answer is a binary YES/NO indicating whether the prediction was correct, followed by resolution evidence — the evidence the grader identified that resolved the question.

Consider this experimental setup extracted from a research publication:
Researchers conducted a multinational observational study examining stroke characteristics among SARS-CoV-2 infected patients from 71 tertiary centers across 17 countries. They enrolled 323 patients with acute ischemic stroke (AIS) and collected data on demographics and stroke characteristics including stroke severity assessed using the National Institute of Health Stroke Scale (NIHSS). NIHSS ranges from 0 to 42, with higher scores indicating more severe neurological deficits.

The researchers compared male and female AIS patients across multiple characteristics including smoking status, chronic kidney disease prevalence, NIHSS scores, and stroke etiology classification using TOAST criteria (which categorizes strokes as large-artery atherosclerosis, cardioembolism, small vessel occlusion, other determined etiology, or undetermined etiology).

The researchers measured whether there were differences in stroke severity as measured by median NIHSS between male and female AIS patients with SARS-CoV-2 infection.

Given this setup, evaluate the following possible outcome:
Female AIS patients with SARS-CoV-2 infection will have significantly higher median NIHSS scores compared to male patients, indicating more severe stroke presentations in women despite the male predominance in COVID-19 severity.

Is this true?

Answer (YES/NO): YES